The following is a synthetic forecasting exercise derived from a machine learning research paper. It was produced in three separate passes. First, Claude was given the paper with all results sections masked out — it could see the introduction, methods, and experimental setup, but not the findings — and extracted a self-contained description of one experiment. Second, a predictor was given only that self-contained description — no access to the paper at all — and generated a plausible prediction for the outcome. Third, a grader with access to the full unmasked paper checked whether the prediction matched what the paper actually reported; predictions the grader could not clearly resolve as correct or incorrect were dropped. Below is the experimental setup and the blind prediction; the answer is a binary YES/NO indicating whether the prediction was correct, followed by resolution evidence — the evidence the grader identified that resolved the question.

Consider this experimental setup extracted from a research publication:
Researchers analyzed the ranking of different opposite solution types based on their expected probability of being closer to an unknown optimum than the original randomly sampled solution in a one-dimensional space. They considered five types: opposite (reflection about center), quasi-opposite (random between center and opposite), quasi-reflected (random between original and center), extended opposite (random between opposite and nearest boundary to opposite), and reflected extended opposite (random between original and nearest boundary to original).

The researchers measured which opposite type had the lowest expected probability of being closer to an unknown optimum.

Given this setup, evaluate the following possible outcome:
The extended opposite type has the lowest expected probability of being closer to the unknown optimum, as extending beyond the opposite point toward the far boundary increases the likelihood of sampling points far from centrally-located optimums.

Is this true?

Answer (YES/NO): NO